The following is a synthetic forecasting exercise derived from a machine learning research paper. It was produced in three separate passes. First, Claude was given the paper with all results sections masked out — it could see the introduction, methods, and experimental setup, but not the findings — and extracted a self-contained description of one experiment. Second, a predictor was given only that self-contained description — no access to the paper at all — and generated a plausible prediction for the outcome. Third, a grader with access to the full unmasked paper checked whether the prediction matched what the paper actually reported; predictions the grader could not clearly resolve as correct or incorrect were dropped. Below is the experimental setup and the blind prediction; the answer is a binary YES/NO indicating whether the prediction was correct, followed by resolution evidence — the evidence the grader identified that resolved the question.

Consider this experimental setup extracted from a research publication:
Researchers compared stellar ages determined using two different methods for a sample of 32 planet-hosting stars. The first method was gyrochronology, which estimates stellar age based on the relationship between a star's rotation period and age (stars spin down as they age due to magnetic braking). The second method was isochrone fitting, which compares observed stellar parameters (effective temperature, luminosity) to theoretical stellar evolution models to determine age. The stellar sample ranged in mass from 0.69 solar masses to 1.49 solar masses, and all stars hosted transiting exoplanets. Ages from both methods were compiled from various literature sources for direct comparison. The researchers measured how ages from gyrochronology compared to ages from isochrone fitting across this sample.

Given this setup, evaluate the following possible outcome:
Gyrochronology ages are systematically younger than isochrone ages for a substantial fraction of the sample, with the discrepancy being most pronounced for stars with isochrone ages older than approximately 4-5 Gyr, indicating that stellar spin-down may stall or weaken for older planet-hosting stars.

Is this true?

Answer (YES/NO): NO